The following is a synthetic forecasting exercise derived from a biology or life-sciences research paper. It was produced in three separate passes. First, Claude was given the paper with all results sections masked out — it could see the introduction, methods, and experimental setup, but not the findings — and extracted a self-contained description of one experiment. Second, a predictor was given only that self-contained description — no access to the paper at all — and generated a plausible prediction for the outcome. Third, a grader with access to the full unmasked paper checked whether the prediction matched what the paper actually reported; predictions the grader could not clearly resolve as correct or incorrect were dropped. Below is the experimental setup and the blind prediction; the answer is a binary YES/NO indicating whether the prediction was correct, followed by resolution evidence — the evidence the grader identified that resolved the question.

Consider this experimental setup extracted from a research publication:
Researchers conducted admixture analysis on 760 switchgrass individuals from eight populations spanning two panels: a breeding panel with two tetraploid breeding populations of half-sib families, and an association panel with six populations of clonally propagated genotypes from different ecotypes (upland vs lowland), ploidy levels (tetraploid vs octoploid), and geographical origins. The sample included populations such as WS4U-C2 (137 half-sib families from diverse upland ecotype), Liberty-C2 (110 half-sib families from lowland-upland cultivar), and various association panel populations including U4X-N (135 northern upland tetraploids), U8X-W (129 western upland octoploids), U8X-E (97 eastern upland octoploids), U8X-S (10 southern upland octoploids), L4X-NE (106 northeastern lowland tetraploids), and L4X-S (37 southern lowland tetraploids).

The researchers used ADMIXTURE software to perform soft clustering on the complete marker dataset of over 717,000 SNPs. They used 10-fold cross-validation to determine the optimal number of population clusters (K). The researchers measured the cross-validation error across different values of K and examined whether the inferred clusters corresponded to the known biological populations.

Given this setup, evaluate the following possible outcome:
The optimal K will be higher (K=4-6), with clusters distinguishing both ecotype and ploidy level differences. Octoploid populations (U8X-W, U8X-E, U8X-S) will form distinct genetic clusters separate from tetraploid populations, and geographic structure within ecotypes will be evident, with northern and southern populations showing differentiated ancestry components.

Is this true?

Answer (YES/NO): NO